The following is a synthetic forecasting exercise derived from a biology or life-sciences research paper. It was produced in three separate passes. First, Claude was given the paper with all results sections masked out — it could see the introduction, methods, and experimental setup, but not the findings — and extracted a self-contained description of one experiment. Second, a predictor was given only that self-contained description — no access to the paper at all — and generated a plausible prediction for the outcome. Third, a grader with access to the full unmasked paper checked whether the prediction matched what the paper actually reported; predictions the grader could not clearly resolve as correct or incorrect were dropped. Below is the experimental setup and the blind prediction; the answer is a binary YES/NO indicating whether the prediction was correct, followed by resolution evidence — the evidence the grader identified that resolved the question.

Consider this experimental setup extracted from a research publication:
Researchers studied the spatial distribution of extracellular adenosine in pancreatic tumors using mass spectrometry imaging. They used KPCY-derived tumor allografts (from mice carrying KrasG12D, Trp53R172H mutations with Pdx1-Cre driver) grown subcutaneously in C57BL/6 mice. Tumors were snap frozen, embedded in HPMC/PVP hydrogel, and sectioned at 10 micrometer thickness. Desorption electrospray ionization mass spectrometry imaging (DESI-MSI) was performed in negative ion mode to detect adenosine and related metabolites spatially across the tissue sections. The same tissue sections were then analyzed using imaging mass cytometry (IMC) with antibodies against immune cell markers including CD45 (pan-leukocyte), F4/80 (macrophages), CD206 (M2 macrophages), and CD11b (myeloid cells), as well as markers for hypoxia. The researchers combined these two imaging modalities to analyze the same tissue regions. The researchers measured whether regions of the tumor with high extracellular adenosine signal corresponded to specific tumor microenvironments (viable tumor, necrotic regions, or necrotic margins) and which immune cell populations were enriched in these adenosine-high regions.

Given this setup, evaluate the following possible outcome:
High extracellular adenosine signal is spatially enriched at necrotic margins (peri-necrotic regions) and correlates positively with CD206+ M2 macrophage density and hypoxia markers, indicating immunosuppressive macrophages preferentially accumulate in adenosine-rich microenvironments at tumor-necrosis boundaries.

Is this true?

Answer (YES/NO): NO